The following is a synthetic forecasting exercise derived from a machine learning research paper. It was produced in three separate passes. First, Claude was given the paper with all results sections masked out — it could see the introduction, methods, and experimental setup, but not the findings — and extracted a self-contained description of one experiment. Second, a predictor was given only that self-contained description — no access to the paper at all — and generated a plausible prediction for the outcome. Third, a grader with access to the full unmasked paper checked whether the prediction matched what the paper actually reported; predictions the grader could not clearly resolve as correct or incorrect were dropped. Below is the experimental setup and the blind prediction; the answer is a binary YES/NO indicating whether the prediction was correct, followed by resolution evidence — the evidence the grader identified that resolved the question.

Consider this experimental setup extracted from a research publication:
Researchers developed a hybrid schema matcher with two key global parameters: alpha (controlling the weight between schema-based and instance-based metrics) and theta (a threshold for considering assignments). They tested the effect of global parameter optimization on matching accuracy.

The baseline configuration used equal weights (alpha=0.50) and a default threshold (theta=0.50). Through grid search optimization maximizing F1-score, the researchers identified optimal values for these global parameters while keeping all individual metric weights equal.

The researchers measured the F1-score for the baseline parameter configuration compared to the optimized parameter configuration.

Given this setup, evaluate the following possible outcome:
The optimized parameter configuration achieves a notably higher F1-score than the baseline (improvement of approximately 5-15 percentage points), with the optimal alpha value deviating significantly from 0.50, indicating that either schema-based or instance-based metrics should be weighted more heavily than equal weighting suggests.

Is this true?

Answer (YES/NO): NO